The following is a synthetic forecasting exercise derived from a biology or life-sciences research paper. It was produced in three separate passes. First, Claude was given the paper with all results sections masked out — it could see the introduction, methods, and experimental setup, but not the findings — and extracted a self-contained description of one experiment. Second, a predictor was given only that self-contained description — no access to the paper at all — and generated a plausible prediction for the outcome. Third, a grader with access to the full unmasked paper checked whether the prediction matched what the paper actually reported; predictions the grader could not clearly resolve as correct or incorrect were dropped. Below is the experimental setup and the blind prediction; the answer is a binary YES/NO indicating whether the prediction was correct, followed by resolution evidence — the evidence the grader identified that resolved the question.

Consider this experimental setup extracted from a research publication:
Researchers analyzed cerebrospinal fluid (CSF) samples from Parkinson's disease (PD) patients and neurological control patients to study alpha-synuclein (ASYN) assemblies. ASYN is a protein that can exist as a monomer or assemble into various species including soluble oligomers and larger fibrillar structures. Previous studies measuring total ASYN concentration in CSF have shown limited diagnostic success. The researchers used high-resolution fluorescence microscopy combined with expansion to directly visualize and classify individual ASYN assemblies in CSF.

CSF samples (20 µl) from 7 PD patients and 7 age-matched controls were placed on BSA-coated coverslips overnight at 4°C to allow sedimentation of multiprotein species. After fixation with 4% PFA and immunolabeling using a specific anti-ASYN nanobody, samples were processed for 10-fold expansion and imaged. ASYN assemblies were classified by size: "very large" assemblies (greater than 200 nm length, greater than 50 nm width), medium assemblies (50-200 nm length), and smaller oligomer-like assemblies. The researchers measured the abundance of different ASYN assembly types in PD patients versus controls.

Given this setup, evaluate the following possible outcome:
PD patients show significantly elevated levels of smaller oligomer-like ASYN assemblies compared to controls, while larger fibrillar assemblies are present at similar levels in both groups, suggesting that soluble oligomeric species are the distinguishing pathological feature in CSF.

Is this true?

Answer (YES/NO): YES